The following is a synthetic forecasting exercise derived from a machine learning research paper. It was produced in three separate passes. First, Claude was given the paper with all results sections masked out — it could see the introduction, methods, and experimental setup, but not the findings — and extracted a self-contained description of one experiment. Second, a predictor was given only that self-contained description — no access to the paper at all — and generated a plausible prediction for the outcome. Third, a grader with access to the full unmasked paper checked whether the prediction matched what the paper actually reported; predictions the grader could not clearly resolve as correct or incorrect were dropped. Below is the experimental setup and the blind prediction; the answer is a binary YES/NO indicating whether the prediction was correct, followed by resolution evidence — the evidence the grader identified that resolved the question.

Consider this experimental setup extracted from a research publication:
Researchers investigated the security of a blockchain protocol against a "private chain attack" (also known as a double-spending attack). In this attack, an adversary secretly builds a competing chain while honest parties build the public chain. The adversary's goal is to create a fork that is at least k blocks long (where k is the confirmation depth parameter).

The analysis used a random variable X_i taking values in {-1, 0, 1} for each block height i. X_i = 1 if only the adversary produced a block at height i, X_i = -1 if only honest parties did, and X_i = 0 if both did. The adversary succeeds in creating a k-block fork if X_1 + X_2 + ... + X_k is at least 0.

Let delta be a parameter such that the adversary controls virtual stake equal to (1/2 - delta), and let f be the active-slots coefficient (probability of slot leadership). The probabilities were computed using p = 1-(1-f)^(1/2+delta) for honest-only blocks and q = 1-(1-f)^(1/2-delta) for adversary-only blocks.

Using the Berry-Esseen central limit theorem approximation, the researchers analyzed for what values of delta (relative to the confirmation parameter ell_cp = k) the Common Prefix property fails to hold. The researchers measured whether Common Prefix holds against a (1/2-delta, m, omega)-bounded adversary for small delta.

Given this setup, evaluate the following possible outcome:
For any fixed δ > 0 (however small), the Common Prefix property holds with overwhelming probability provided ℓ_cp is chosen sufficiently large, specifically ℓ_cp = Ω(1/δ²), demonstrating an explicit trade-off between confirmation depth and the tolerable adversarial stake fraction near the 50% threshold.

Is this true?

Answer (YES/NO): NO